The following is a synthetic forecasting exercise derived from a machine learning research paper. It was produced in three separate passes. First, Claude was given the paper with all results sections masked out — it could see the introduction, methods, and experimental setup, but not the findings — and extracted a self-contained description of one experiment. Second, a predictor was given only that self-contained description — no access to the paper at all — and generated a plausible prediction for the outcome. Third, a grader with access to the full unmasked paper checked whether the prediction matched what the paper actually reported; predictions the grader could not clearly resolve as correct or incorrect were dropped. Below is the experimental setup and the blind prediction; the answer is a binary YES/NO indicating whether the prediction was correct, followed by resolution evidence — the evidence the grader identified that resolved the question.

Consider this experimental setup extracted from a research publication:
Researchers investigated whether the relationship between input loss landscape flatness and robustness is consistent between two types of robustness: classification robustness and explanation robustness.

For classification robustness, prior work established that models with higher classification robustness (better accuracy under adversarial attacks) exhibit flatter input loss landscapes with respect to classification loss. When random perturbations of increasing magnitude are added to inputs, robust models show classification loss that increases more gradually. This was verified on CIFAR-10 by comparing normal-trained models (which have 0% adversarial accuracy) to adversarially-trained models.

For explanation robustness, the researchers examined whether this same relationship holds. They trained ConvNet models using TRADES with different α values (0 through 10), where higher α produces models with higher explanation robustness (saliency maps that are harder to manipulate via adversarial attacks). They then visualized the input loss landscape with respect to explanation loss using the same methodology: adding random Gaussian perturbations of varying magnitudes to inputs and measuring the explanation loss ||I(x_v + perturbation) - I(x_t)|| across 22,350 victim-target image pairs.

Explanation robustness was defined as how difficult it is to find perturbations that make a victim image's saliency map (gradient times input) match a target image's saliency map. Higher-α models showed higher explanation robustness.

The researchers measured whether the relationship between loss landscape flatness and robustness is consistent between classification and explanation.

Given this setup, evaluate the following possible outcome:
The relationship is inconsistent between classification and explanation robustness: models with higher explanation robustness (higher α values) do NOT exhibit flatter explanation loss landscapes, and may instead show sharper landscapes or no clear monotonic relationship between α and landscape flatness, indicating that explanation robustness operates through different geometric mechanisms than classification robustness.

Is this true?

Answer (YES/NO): YES